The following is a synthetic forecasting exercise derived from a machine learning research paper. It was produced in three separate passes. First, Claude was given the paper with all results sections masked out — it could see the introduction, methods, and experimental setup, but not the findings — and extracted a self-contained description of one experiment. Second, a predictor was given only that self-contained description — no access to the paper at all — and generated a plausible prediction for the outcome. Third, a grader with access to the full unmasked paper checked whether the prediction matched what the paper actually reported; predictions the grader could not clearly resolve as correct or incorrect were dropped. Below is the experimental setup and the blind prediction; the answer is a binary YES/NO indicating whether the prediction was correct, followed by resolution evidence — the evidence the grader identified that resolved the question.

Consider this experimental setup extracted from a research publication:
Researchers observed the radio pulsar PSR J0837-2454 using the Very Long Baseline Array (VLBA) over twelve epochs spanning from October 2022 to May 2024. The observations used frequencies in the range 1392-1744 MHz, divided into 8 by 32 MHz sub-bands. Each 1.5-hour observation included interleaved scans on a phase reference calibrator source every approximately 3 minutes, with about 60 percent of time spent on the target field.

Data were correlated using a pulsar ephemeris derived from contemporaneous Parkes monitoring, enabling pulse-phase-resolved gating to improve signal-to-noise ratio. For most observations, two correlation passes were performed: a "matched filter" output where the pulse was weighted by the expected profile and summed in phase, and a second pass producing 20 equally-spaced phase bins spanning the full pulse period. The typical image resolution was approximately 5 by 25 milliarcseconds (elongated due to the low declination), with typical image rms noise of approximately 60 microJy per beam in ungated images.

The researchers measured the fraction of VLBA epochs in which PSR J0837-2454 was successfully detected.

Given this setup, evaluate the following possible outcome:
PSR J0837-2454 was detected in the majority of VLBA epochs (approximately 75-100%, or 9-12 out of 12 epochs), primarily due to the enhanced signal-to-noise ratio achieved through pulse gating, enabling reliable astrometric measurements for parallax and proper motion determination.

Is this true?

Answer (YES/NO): NO